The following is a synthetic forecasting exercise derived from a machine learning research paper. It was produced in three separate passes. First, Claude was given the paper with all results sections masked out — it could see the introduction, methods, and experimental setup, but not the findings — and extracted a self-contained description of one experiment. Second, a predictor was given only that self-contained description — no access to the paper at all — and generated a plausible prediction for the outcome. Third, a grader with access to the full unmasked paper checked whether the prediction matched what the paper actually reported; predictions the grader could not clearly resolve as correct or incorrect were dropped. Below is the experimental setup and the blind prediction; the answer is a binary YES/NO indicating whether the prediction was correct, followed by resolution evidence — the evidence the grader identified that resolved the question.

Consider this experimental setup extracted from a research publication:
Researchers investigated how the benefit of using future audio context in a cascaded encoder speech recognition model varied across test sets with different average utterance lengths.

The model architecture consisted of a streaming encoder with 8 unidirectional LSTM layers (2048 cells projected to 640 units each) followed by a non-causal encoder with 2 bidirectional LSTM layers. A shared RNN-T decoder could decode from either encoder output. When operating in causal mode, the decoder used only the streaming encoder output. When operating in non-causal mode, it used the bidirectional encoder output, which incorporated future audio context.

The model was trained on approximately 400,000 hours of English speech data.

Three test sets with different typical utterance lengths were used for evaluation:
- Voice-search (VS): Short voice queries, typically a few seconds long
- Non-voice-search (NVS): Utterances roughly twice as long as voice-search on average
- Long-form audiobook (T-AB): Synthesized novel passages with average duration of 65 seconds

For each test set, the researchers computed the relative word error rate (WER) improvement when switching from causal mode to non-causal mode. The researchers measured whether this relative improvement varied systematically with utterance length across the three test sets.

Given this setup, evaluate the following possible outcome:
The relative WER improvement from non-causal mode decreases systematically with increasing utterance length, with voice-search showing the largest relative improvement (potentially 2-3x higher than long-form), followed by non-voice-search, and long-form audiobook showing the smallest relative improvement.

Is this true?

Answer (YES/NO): NO